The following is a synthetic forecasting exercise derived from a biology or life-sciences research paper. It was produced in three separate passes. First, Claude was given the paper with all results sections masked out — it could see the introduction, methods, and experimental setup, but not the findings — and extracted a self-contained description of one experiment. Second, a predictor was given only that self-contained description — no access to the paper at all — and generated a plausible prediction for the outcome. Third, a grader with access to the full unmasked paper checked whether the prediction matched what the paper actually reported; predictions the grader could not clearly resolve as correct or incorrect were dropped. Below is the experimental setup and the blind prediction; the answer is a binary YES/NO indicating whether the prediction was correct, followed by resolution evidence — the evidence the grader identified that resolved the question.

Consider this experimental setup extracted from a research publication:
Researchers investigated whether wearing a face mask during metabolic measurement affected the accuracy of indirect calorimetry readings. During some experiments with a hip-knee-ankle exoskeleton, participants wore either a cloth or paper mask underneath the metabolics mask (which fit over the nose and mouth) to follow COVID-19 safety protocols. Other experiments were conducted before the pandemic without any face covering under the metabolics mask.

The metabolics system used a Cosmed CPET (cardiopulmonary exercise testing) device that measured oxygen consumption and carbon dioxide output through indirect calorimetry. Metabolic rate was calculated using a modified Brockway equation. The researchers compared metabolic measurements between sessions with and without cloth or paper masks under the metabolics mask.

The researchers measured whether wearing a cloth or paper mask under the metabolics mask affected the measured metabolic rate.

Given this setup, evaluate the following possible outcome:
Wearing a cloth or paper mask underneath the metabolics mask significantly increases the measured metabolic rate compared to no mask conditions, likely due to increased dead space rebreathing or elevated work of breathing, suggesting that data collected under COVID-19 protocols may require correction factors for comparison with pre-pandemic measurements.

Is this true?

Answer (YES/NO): NO